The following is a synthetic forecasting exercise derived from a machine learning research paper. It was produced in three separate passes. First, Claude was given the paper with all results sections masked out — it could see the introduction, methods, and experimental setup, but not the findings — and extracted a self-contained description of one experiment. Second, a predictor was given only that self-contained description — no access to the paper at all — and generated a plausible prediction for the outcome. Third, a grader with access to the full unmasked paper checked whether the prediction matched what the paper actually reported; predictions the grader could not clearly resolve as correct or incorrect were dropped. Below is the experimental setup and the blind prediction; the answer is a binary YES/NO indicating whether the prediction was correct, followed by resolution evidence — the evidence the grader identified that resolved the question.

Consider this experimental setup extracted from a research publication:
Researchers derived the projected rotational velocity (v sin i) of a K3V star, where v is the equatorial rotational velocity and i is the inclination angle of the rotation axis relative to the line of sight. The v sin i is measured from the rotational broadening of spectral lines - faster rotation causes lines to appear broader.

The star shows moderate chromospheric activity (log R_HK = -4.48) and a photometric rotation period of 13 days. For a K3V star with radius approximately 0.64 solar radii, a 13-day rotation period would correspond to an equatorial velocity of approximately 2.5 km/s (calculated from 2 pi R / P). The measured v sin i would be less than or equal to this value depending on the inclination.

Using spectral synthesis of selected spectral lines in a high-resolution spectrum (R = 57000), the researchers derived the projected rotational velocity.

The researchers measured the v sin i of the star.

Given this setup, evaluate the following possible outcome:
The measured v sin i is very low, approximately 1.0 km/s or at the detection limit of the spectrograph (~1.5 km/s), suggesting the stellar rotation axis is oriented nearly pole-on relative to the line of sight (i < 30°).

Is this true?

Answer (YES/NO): NO